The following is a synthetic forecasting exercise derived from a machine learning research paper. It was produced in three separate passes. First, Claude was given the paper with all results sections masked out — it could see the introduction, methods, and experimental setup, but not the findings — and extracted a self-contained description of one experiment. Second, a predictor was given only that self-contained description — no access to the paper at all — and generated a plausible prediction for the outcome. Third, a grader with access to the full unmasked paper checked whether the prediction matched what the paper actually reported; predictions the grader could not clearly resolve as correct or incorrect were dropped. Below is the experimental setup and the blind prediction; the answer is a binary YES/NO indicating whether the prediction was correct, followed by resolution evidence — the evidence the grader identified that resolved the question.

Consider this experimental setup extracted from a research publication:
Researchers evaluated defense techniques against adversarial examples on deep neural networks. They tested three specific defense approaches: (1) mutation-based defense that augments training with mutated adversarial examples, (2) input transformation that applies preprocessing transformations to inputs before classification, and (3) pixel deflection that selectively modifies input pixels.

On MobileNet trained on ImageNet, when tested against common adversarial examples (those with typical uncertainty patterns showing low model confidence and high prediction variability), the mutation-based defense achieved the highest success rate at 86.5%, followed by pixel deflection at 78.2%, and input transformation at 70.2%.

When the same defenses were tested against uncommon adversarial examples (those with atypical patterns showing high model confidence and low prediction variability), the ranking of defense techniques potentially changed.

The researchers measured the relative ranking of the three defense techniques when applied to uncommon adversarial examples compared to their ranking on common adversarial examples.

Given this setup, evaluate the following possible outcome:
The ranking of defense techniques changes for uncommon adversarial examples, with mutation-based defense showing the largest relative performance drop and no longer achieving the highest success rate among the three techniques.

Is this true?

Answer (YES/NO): YES